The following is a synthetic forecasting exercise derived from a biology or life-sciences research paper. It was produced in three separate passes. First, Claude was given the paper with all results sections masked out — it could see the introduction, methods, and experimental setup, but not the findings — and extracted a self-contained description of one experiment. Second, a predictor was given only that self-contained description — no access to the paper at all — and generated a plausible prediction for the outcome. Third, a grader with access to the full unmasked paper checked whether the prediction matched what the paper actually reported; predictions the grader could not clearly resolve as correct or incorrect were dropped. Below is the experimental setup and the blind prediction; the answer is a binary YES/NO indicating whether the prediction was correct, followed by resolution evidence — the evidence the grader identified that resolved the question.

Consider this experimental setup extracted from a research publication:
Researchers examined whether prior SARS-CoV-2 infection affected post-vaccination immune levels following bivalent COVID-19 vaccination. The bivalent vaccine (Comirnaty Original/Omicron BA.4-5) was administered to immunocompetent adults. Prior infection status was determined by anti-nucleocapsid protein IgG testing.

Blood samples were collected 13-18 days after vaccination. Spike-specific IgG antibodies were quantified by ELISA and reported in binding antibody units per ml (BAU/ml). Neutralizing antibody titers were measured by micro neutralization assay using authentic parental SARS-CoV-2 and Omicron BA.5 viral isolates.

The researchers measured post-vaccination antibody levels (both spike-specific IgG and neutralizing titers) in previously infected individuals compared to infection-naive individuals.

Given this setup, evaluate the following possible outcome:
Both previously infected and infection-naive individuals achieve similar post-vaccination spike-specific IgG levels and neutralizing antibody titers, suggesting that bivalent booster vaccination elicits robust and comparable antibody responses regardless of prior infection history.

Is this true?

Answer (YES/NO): NO